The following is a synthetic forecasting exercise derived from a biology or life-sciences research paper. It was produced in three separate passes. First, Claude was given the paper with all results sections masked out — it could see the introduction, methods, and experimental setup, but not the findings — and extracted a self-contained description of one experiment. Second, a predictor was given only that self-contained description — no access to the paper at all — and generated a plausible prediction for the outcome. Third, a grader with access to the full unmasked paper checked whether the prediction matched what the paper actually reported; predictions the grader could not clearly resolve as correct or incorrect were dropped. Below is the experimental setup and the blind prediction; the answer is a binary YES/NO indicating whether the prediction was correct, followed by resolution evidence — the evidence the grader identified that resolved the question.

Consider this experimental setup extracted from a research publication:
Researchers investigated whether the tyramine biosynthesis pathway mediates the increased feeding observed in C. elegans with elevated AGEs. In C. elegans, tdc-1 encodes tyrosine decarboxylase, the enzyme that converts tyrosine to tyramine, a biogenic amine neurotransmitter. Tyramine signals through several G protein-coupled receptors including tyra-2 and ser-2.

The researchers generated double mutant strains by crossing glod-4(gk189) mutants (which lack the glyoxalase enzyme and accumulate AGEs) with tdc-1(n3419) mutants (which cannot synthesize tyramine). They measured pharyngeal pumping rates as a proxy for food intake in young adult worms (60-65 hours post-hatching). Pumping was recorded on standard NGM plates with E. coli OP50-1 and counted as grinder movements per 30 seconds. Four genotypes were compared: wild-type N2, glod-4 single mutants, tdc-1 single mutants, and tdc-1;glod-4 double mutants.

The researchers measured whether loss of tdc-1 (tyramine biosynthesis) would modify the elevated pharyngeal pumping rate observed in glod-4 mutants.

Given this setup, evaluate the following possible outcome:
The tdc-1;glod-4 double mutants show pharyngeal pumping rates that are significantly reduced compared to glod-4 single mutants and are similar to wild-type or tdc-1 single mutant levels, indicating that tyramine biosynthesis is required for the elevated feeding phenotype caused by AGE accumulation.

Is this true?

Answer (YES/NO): YES